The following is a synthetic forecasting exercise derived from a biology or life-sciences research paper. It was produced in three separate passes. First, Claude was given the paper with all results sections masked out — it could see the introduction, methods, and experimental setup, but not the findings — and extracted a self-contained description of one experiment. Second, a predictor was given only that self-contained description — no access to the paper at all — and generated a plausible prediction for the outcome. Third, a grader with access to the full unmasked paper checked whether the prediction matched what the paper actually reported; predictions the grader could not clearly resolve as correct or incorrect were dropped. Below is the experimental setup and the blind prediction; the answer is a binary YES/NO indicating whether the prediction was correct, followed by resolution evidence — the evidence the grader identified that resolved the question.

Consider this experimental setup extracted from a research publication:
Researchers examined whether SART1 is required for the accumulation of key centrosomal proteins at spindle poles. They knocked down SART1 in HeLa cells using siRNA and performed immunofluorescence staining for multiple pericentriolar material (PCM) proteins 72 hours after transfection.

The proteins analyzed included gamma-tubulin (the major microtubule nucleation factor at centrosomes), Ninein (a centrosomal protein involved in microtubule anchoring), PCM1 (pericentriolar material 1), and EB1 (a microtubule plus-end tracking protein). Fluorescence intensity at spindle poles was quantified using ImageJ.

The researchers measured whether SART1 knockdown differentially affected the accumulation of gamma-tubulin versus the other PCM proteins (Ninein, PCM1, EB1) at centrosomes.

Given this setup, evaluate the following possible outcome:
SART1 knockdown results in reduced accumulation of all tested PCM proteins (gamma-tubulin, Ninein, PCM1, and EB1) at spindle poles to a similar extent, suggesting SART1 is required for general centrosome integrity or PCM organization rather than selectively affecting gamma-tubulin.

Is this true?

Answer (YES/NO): NO